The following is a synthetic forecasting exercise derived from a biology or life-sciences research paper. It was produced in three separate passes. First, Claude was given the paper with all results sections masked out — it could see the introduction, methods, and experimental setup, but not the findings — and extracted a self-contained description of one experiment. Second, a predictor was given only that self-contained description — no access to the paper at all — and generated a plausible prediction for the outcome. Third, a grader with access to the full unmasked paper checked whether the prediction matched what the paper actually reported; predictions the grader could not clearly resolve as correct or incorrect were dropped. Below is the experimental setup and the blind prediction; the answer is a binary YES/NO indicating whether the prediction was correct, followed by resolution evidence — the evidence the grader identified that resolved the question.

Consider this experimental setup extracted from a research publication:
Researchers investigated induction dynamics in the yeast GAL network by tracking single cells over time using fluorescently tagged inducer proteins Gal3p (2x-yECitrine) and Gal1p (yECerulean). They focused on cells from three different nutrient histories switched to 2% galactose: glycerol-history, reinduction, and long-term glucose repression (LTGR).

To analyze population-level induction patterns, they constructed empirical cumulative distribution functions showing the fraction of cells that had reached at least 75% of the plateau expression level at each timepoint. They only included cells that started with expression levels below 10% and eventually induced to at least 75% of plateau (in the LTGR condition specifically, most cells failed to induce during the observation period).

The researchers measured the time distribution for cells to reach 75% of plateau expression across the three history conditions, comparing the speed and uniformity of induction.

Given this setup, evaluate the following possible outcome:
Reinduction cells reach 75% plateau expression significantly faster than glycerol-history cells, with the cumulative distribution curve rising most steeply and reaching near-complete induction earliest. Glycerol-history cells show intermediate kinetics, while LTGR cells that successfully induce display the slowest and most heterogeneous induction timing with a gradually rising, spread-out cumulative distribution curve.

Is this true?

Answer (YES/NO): NO